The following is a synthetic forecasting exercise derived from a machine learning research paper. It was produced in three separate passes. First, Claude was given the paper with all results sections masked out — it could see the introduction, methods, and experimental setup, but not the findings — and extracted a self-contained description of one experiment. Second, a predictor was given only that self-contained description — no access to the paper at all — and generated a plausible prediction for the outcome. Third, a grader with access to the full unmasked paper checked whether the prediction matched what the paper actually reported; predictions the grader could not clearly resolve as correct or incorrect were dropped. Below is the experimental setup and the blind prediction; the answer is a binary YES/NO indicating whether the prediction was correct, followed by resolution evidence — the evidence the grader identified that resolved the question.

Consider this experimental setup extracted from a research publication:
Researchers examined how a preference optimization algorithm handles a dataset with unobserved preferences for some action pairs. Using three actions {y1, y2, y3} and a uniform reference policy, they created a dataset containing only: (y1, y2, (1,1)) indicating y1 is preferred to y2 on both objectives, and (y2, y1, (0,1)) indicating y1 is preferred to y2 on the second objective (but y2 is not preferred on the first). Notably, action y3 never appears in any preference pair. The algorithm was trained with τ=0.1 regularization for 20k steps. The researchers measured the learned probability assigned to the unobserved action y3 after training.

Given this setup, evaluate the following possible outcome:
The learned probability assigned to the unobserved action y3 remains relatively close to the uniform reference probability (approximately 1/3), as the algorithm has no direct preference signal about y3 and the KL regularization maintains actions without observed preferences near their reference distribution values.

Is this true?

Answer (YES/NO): NO